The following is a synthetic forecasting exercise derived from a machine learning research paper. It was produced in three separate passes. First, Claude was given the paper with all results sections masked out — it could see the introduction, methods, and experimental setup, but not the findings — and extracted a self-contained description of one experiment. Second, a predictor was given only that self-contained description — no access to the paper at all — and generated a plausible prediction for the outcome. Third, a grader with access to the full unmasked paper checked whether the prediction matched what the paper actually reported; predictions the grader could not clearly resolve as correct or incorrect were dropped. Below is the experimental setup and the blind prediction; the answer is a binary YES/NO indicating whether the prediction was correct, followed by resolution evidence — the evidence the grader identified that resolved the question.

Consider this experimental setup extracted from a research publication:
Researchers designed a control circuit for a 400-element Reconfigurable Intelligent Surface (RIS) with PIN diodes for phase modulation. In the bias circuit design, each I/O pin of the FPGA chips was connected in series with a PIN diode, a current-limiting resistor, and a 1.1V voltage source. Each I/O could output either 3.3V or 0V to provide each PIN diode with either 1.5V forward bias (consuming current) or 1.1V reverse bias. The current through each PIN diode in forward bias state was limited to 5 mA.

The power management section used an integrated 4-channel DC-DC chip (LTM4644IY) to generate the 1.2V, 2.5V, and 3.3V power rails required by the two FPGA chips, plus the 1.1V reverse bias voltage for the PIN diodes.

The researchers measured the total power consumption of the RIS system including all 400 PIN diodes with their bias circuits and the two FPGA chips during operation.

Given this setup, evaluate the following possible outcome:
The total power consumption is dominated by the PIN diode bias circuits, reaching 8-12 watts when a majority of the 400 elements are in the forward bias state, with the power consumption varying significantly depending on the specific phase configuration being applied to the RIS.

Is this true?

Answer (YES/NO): NO